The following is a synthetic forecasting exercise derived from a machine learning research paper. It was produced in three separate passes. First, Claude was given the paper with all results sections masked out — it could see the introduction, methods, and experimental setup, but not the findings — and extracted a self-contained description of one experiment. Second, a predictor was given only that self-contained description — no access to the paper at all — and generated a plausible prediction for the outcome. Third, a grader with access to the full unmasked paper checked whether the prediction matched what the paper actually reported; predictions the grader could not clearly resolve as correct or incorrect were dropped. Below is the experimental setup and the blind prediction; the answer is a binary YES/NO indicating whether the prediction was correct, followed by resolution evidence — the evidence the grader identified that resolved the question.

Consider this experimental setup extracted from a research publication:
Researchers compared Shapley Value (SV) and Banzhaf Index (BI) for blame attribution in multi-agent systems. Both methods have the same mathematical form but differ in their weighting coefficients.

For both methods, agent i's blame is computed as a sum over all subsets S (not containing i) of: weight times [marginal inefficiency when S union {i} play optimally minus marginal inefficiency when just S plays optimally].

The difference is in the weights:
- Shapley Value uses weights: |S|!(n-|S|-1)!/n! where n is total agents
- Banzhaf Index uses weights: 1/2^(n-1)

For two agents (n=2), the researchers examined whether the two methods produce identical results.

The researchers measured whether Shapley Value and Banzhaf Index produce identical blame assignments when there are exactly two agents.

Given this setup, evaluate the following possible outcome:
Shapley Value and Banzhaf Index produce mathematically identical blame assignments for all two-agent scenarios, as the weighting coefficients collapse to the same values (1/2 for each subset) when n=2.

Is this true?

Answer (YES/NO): YES